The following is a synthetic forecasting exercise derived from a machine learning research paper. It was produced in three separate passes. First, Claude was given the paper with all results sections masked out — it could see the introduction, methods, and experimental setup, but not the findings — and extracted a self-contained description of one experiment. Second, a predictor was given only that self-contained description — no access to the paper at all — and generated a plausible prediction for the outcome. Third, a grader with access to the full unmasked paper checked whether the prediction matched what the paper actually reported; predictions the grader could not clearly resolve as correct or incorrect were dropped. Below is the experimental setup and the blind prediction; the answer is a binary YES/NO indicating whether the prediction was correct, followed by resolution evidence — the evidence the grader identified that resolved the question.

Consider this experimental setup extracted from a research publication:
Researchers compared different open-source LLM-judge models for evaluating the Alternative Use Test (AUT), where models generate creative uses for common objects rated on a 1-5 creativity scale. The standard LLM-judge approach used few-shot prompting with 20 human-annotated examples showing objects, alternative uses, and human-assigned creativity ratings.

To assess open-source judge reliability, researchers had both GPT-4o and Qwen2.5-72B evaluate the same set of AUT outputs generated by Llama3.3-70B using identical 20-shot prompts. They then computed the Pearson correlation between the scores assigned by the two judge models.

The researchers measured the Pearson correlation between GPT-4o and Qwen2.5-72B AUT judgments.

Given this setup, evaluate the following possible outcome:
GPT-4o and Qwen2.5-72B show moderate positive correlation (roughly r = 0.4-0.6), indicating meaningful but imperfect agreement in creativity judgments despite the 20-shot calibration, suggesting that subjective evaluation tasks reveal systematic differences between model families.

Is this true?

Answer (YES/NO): YES